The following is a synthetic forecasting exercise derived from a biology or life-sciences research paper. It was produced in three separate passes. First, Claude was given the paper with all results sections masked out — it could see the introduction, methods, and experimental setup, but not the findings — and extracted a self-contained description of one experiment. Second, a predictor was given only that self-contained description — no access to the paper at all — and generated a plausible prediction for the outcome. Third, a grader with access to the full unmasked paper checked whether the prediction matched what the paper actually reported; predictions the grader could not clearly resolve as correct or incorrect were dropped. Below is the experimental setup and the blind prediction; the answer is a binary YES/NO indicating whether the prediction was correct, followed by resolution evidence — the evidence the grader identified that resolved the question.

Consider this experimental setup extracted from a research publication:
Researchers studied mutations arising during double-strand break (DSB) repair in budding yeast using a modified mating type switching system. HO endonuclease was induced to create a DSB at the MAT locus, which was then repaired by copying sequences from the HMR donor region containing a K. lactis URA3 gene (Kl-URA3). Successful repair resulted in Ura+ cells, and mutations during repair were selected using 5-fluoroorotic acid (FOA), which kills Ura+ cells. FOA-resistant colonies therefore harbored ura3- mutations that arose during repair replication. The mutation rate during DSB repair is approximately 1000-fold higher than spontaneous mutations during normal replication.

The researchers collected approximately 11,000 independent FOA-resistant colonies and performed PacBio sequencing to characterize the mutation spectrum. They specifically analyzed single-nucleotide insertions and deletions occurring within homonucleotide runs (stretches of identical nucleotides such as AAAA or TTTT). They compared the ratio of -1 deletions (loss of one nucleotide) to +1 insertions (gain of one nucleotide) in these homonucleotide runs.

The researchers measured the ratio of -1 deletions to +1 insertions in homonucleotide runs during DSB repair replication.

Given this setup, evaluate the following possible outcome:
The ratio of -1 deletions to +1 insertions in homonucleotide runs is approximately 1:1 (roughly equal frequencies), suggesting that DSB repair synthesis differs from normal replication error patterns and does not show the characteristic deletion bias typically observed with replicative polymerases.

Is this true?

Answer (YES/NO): NO